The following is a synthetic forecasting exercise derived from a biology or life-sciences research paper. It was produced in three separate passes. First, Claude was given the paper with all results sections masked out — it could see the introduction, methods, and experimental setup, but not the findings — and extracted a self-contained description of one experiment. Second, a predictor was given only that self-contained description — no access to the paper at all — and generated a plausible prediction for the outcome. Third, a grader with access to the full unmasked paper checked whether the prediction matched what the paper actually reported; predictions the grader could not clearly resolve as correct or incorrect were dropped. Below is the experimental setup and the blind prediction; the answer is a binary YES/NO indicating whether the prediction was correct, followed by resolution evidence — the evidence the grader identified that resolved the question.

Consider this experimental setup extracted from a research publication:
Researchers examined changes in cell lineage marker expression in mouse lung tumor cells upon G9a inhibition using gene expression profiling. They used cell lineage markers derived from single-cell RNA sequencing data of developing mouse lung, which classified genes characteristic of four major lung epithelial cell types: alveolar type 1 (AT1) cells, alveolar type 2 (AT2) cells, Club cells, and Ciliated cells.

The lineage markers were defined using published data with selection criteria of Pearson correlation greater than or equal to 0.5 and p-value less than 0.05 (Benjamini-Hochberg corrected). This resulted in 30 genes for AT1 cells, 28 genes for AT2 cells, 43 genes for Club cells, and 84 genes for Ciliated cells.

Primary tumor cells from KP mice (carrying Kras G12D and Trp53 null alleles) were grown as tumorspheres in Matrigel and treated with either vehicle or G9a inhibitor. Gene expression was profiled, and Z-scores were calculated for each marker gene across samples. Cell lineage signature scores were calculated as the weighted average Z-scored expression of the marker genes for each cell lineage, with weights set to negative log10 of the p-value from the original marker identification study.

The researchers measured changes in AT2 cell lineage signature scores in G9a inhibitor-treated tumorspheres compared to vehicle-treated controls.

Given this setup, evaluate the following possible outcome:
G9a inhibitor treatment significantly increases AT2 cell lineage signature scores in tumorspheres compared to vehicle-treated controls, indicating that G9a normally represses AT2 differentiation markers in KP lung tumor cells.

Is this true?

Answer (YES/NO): YES